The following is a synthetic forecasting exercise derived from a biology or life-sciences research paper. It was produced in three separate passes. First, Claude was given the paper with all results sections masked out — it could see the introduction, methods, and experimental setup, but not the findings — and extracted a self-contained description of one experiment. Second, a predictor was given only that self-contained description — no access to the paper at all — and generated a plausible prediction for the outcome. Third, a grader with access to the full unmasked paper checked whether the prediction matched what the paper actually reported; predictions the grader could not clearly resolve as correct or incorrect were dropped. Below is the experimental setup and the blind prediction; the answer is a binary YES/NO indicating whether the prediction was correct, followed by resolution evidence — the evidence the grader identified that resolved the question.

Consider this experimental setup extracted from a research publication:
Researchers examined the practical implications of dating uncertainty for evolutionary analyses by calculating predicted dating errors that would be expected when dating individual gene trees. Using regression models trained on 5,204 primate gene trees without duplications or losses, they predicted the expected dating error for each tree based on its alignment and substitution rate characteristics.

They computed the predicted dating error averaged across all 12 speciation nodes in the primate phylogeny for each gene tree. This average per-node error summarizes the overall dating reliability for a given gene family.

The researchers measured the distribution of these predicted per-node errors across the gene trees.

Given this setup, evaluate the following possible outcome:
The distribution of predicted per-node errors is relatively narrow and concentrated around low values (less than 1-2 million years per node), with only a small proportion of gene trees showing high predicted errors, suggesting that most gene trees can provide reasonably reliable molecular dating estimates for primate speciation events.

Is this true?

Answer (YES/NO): NO